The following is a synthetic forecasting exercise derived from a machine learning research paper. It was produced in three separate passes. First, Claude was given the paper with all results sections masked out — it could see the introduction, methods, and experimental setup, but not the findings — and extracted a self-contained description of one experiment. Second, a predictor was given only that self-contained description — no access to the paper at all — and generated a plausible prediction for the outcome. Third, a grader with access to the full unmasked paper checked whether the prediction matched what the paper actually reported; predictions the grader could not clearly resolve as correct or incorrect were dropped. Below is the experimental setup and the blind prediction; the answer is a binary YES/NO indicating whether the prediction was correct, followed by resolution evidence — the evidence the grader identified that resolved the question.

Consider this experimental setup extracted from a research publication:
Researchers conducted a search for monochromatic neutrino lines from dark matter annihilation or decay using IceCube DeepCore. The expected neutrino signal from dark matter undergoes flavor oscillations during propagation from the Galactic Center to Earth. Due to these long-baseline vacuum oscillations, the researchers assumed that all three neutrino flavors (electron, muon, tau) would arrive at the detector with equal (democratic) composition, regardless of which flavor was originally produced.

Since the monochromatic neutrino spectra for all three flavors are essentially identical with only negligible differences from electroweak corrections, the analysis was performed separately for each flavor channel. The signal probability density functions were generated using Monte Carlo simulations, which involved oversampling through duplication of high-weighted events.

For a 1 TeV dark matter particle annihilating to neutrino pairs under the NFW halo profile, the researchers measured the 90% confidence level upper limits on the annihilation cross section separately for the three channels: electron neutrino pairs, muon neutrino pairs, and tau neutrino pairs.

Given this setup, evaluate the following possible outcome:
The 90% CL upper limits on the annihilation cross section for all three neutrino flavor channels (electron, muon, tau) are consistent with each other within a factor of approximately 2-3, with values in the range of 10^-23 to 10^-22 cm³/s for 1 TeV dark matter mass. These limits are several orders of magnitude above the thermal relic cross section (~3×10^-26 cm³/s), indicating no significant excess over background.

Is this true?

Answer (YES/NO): NO